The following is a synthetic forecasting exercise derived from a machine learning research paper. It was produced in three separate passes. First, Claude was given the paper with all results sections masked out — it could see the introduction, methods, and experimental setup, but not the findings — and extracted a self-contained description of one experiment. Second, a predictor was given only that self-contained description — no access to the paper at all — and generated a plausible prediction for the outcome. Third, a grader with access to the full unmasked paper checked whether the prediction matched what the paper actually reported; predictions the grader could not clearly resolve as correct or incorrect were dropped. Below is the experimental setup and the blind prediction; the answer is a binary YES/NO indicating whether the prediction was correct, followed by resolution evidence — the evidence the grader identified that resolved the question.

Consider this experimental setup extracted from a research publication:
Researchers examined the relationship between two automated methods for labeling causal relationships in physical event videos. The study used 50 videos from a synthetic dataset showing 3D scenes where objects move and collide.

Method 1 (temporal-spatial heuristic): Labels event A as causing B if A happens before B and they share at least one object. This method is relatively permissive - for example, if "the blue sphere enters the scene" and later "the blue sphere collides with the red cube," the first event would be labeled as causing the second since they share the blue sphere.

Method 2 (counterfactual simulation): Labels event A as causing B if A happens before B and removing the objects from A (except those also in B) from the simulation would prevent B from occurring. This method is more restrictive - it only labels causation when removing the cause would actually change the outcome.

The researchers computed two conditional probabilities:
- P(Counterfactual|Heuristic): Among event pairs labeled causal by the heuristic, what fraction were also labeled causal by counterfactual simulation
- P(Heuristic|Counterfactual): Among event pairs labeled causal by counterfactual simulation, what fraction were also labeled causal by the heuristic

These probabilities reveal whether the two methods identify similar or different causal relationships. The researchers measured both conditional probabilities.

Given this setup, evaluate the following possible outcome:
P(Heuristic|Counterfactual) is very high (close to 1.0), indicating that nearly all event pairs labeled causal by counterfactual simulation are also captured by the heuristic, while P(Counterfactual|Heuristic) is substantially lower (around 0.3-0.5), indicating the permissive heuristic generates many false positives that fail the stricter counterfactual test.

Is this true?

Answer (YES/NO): NO